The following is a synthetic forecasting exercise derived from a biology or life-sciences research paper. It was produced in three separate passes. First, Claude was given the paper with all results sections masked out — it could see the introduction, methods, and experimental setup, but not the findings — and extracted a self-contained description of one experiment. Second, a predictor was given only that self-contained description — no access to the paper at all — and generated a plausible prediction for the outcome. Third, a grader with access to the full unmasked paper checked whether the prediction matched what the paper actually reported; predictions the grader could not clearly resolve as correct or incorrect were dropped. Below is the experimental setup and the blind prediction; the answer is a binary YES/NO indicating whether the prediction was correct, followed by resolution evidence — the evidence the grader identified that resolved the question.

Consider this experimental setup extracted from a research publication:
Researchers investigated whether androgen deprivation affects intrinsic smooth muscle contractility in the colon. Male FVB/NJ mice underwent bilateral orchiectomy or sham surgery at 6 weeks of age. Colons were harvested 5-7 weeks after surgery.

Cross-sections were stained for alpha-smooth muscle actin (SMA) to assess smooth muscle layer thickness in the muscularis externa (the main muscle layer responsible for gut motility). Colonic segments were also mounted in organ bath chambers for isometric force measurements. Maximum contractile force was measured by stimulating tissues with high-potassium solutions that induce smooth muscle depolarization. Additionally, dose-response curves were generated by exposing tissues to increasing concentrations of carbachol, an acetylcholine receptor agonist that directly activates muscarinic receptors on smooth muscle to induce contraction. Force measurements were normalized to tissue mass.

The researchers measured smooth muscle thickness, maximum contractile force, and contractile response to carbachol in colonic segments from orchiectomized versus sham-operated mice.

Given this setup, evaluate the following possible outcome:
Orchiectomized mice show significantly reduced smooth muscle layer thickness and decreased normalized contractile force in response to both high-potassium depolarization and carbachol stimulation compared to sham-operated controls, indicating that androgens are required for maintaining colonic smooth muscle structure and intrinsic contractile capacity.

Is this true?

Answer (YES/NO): NO